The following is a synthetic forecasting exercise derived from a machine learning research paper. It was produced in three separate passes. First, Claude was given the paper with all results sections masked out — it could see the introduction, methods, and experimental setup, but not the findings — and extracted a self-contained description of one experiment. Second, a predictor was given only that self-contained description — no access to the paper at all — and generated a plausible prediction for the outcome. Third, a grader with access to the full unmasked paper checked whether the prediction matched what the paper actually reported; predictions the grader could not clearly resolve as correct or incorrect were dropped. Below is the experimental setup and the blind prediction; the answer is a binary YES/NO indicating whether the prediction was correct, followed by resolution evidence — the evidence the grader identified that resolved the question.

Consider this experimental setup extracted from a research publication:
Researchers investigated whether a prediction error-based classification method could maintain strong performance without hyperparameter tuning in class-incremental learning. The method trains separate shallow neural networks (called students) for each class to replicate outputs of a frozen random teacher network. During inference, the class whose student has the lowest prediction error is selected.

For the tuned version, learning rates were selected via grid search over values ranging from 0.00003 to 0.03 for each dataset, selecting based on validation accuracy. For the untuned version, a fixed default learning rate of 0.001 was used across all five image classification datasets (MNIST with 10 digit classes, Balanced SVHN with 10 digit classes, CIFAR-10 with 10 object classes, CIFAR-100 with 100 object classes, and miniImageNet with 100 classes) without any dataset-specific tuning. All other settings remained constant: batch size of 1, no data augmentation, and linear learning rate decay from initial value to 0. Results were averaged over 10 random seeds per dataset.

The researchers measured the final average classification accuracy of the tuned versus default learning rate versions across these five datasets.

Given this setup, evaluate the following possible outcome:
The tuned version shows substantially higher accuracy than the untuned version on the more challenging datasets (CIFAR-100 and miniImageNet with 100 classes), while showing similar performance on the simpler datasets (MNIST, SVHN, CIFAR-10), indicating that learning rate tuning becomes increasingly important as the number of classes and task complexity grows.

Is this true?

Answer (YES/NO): NO